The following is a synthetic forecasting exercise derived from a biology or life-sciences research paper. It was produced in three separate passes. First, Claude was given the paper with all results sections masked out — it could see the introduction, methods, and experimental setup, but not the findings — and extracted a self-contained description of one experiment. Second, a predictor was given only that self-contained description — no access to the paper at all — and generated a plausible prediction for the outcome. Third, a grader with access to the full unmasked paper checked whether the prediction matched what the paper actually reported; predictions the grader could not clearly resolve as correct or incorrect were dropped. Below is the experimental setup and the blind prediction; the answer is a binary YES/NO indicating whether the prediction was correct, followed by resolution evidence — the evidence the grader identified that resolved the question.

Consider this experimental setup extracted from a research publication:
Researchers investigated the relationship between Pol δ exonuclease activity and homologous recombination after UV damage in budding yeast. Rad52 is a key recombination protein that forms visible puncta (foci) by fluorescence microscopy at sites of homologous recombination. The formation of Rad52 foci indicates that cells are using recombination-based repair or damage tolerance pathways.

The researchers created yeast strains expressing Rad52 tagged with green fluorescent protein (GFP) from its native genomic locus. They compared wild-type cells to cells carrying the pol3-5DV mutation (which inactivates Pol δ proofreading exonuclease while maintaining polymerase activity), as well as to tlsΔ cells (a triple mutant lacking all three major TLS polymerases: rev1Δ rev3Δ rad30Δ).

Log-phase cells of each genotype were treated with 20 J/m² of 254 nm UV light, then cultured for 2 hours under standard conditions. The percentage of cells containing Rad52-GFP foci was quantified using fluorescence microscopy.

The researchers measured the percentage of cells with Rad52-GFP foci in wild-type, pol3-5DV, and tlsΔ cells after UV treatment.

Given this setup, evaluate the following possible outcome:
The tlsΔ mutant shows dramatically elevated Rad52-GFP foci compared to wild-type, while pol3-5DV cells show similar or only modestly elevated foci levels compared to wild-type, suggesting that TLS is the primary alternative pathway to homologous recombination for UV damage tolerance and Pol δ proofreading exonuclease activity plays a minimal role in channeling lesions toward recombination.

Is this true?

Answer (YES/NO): NO